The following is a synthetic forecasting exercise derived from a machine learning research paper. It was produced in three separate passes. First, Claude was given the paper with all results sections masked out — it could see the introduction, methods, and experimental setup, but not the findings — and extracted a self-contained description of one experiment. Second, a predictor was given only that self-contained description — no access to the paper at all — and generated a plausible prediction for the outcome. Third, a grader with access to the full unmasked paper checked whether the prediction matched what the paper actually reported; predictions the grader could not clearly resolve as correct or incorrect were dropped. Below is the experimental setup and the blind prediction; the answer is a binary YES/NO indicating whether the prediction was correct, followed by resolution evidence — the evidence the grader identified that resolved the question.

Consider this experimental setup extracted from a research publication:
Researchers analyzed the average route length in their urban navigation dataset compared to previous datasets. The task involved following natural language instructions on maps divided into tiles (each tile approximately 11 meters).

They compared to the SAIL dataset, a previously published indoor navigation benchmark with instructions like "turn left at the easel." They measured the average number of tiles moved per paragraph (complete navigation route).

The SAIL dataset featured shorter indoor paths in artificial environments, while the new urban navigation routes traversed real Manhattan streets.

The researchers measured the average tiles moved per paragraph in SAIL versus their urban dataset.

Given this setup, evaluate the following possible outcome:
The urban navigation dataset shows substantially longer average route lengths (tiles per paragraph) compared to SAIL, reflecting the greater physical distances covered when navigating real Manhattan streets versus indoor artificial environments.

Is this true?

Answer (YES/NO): YES